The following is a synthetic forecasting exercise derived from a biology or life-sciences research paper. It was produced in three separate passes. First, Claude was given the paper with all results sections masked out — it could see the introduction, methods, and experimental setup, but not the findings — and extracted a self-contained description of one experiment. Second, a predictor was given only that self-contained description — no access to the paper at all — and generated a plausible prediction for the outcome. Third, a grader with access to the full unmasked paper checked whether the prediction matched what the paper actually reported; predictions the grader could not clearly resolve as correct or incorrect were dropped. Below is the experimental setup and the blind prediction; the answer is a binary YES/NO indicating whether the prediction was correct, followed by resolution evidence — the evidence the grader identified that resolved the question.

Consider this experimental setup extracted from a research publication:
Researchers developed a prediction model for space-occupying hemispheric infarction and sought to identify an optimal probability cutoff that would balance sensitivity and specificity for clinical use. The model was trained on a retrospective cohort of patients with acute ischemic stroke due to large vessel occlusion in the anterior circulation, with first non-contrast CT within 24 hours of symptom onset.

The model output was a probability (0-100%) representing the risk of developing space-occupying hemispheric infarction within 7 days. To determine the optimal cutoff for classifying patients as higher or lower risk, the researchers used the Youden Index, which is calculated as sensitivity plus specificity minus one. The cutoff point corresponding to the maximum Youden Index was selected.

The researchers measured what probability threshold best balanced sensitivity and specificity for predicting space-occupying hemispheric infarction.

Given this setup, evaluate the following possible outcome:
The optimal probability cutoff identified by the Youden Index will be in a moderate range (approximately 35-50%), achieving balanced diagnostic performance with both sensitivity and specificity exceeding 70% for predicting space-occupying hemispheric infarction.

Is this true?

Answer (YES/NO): NO